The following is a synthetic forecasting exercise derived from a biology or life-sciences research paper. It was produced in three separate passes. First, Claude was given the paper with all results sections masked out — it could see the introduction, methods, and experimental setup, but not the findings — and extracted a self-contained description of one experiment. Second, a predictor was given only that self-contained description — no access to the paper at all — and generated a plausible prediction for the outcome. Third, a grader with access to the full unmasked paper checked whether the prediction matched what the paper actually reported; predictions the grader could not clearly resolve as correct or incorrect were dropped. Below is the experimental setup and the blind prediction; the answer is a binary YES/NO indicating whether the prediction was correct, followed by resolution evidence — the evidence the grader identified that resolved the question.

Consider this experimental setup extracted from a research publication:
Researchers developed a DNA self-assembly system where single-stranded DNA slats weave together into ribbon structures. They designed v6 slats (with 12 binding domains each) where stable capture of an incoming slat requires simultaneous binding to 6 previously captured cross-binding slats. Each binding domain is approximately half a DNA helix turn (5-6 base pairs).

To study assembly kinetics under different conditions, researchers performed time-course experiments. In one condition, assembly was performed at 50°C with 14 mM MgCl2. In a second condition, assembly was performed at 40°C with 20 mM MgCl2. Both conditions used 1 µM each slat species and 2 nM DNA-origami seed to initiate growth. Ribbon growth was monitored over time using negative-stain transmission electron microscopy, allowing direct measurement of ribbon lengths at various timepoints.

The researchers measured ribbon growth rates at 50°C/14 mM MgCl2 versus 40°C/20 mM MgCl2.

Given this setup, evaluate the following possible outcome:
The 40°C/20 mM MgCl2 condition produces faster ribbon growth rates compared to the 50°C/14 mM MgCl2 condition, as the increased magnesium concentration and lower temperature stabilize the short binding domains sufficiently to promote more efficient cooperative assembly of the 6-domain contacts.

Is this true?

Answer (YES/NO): NO